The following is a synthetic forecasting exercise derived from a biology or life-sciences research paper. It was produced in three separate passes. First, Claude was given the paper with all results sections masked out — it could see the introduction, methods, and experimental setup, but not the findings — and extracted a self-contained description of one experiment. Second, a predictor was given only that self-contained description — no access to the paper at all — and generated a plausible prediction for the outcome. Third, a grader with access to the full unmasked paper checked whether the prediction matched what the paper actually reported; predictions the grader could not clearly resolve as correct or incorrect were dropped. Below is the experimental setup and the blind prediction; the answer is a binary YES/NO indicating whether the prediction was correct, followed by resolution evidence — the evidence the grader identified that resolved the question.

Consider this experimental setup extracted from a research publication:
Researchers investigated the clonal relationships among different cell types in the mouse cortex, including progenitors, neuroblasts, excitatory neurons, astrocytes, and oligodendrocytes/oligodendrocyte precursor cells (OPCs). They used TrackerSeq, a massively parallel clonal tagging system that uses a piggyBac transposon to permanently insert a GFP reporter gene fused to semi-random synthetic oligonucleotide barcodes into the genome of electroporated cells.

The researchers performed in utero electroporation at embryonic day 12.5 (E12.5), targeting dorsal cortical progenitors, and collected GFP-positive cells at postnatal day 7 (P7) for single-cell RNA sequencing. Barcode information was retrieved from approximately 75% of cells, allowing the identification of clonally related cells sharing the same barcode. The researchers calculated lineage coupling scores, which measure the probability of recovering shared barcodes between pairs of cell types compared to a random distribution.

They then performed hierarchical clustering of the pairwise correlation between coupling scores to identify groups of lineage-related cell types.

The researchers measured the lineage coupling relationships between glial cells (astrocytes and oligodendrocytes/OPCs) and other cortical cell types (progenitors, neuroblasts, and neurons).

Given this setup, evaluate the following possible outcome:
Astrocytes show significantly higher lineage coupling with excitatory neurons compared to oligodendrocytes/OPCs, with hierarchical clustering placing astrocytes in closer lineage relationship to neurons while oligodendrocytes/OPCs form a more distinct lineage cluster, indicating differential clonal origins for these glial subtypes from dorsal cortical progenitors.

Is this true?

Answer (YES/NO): NO